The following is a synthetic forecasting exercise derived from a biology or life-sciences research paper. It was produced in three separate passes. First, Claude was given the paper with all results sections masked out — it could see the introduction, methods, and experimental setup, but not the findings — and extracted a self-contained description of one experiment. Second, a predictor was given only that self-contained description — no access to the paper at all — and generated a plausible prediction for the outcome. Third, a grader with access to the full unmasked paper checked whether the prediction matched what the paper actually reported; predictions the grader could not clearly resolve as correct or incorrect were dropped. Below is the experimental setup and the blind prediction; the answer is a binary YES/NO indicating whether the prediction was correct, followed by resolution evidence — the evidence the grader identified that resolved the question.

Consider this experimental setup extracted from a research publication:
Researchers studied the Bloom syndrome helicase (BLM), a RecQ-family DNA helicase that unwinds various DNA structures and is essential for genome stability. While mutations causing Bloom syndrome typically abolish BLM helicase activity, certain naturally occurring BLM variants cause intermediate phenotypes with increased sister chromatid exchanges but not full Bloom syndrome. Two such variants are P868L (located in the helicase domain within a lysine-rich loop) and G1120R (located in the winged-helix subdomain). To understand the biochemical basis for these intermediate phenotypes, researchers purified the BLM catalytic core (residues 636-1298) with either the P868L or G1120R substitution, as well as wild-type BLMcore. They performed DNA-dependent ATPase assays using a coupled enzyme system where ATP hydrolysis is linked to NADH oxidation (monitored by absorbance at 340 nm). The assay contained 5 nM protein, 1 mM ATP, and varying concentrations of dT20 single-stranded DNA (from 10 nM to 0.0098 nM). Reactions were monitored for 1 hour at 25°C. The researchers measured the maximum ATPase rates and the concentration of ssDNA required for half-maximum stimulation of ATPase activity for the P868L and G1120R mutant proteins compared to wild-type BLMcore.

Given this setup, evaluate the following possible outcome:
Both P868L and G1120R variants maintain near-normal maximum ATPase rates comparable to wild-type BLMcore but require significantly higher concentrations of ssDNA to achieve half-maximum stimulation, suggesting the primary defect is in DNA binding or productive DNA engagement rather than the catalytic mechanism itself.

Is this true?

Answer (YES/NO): NO